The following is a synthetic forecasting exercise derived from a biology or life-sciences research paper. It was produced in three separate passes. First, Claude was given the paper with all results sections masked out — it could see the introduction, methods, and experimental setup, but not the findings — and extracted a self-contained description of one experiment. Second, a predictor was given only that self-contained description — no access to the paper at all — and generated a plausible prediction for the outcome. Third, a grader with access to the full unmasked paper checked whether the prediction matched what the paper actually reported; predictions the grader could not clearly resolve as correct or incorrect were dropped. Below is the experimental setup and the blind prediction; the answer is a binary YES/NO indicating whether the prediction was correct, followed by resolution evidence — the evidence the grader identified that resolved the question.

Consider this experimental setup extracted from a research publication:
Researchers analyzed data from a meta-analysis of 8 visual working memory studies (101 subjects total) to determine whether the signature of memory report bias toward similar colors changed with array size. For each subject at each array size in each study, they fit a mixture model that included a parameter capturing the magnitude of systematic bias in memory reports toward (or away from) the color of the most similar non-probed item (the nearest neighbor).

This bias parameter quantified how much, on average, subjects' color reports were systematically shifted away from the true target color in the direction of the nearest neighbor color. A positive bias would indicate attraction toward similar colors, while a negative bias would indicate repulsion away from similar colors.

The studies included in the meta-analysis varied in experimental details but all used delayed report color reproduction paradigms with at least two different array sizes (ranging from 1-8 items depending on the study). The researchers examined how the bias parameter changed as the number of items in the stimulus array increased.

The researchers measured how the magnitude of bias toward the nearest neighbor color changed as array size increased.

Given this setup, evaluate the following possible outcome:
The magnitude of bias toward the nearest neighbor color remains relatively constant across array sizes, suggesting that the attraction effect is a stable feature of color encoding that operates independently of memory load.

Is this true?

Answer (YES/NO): NO